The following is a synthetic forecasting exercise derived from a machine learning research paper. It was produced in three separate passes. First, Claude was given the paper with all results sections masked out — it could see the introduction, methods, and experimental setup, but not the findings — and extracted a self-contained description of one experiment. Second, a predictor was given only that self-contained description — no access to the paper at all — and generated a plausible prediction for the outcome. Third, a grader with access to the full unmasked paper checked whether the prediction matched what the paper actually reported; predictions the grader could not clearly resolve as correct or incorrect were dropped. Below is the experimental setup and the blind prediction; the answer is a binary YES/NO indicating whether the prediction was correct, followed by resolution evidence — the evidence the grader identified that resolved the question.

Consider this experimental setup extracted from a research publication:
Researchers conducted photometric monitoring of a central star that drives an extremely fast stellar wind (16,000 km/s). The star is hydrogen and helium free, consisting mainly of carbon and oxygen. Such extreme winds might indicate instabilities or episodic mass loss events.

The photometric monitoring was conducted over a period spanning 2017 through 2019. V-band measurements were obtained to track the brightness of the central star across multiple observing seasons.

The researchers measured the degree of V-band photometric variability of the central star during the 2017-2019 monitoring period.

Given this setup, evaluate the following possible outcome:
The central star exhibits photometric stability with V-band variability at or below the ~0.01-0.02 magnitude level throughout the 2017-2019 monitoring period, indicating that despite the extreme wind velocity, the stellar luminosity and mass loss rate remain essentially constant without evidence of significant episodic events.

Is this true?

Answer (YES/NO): NO